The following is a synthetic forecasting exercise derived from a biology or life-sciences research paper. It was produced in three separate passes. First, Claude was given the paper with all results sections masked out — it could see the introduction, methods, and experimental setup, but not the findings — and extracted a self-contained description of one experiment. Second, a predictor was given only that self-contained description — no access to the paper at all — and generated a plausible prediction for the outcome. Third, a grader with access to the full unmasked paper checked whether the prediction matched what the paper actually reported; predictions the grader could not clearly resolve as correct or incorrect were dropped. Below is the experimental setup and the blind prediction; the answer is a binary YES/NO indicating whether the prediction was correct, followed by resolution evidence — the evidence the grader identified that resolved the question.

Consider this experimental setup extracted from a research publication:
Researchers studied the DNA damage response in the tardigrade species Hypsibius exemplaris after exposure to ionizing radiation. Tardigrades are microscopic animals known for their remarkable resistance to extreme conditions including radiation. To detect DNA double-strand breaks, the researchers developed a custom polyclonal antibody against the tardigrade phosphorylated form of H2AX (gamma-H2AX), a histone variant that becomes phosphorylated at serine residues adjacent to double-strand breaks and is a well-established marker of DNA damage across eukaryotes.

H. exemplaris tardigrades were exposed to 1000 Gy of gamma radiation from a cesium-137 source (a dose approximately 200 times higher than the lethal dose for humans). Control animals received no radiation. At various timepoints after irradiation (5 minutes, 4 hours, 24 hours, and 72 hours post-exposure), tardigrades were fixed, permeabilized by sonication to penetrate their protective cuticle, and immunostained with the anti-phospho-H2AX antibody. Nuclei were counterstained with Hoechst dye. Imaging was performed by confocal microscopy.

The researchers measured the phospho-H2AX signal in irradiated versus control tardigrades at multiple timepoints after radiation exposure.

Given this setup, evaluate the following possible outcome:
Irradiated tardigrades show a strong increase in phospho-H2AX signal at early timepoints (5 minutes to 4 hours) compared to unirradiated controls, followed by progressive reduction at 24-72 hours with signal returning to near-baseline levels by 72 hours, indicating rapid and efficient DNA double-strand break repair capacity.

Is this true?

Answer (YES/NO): NO